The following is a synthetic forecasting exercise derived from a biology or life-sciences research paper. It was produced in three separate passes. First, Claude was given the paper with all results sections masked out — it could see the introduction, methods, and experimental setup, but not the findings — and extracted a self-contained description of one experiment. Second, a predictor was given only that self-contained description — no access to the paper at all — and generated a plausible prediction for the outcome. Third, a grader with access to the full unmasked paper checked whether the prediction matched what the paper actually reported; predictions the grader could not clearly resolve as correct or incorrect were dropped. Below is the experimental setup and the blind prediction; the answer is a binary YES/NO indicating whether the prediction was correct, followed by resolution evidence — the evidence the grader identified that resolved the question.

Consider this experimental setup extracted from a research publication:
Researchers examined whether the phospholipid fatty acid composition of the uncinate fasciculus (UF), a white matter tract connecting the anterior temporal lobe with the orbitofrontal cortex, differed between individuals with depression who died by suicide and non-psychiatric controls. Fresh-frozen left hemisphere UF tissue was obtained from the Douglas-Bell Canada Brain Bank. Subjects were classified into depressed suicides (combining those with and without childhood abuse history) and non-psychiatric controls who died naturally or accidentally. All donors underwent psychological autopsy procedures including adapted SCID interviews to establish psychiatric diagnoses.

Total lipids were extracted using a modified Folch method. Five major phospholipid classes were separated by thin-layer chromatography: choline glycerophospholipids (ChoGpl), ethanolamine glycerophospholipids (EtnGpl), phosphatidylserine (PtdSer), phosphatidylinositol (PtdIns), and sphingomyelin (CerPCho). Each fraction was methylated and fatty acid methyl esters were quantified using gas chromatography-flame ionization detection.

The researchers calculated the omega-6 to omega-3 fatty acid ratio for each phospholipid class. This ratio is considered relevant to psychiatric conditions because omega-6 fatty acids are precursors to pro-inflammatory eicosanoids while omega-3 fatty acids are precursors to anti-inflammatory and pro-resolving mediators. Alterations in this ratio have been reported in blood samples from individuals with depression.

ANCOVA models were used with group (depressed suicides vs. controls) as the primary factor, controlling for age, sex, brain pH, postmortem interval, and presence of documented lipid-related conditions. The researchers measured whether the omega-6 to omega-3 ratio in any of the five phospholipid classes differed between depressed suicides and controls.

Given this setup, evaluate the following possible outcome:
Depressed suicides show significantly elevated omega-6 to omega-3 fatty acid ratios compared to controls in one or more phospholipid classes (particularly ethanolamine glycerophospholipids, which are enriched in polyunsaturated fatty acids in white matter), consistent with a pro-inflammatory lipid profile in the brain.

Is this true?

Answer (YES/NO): NO